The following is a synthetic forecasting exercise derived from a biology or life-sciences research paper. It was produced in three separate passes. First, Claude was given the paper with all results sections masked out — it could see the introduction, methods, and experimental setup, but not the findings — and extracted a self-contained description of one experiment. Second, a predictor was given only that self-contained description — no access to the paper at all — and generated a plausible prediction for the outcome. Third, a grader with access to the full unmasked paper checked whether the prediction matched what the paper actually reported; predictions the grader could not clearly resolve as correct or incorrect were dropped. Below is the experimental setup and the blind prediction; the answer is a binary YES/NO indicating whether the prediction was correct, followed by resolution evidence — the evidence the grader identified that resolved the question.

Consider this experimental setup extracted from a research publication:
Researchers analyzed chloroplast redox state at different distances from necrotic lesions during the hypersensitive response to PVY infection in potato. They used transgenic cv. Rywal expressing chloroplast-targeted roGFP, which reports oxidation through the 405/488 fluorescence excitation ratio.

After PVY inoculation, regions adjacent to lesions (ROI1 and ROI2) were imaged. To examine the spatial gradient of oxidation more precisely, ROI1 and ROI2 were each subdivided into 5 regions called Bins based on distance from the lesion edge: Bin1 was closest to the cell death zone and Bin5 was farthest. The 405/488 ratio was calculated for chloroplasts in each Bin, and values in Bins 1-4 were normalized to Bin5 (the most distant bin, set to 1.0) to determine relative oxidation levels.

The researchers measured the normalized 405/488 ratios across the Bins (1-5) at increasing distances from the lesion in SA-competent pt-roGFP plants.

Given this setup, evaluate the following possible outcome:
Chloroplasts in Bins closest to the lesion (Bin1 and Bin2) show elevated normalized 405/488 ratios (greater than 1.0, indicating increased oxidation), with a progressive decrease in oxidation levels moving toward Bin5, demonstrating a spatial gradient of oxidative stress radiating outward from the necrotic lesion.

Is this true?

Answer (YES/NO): YES